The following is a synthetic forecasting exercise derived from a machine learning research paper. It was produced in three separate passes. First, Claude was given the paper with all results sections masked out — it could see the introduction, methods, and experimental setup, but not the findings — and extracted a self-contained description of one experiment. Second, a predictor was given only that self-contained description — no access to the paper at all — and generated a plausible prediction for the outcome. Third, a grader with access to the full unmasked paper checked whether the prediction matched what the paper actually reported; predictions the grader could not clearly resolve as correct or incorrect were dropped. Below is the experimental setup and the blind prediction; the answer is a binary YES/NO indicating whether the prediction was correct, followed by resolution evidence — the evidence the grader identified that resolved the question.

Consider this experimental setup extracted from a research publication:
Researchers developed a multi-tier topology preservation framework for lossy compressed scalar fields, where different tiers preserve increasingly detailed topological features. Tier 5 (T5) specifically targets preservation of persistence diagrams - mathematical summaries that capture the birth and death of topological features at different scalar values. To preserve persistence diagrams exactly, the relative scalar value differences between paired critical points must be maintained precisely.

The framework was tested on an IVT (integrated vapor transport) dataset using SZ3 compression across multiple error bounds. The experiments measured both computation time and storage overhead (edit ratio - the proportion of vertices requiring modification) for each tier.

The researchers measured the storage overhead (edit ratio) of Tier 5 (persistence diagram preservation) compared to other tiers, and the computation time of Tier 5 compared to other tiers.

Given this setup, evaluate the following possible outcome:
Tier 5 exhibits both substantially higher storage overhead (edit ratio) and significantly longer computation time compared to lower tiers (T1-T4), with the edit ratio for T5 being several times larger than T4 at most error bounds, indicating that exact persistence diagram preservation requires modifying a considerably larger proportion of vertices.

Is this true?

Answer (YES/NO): NO